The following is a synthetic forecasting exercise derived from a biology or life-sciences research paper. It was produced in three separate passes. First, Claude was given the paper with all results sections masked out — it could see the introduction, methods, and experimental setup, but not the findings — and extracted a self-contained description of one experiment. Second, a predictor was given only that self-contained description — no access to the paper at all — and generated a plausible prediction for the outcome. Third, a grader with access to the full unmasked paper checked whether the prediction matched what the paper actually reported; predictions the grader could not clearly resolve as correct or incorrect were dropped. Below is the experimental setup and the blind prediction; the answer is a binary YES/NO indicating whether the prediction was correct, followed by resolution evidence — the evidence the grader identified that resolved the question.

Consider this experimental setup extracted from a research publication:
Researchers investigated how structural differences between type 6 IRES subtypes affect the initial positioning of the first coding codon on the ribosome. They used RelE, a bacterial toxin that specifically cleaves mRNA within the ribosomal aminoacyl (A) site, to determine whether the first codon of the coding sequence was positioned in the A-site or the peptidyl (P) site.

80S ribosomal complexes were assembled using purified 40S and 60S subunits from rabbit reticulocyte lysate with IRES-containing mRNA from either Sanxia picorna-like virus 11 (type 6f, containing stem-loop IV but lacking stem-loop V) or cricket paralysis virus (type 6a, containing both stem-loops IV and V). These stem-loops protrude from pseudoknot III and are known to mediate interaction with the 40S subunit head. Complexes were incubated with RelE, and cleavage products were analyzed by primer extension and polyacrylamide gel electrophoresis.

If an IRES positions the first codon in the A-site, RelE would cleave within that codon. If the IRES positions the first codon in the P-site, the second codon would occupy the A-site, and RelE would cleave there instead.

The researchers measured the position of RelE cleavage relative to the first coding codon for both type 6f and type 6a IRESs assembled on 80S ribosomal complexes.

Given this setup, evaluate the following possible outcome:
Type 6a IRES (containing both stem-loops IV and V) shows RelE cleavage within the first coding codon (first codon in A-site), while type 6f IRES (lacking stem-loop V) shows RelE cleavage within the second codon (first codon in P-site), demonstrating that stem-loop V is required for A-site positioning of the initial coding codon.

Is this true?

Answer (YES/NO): NO